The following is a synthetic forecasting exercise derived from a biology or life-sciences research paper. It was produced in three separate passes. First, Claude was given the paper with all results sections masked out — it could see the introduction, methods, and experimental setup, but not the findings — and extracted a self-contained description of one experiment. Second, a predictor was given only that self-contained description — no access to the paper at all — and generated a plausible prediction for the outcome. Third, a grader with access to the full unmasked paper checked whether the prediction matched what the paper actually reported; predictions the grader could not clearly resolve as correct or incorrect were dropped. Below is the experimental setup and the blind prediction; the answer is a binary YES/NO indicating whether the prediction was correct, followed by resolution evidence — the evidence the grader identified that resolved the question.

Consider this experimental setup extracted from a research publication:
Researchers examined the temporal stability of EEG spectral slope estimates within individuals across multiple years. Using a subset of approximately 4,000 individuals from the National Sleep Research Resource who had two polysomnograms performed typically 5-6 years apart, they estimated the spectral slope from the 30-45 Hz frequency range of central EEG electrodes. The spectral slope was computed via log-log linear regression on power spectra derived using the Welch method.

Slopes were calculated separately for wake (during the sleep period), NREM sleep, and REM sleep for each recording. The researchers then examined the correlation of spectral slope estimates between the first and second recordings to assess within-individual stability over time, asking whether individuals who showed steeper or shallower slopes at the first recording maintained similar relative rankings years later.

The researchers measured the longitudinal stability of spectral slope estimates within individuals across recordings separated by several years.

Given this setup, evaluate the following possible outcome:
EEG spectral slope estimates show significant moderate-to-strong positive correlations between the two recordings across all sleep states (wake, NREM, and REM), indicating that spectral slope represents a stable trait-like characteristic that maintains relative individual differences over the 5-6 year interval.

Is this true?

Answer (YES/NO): YES